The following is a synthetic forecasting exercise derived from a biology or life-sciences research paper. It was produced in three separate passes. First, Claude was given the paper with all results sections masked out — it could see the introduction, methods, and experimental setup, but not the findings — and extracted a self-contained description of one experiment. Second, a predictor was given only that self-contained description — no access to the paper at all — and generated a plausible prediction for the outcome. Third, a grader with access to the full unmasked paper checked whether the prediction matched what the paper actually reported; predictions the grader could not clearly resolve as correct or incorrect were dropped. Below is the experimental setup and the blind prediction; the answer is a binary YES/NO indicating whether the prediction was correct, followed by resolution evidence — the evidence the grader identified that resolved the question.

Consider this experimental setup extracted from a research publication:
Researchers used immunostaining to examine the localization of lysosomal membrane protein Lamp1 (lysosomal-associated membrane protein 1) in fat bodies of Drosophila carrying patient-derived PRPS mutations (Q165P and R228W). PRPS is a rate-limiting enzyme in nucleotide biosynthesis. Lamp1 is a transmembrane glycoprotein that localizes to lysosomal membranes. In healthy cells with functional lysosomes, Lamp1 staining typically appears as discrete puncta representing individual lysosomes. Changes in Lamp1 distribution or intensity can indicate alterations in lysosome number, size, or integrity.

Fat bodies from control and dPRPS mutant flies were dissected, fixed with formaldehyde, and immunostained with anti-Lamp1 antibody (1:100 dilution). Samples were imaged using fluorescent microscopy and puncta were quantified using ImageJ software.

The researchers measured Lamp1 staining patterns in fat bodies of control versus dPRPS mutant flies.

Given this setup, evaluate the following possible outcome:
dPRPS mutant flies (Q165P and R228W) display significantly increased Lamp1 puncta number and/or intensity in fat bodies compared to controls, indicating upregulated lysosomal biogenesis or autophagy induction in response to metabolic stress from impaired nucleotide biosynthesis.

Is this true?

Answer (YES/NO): NO